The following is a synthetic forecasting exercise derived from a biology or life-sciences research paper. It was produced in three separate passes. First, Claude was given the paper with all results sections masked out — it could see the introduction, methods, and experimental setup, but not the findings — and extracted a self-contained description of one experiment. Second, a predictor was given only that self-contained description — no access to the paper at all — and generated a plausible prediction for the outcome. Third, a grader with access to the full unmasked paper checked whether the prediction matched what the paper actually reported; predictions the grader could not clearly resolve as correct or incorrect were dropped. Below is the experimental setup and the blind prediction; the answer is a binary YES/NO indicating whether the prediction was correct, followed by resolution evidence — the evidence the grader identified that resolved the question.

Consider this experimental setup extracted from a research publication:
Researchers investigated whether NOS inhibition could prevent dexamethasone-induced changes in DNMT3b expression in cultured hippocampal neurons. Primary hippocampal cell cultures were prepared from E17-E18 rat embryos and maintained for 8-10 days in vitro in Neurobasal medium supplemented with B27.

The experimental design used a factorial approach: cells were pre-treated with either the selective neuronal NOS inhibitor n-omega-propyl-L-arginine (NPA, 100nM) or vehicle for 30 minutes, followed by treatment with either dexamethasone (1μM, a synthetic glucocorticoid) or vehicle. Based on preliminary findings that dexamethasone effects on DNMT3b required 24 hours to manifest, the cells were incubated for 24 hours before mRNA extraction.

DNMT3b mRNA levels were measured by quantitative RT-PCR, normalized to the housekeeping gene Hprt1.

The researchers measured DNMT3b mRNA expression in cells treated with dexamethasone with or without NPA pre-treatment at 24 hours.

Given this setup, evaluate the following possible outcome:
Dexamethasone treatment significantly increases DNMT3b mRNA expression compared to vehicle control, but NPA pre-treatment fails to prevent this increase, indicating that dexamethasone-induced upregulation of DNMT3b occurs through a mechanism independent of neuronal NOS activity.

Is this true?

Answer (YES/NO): NO